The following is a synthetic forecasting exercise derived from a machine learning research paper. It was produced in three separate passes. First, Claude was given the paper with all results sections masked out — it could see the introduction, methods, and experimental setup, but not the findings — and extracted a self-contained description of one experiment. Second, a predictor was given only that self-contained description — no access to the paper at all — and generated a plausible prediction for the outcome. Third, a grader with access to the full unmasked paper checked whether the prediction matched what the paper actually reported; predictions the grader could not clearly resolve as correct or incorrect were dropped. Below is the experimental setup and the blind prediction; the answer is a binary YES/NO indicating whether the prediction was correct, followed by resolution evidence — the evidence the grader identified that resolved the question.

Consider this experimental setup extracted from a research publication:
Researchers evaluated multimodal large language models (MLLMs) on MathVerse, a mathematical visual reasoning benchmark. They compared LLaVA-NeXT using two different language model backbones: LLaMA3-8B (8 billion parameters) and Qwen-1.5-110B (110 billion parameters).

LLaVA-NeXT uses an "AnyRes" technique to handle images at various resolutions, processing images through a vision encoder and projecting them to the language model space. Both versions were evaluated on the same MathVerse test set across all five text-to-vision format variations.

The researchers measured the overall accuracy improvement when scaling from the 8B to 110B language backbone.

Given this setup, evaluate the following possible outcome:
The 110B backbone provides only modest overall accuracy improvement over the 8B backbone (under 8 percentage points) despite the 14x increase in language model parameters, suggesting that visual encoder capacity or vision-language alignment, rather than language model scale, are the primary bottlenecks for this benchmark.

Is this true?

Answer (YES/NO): YES